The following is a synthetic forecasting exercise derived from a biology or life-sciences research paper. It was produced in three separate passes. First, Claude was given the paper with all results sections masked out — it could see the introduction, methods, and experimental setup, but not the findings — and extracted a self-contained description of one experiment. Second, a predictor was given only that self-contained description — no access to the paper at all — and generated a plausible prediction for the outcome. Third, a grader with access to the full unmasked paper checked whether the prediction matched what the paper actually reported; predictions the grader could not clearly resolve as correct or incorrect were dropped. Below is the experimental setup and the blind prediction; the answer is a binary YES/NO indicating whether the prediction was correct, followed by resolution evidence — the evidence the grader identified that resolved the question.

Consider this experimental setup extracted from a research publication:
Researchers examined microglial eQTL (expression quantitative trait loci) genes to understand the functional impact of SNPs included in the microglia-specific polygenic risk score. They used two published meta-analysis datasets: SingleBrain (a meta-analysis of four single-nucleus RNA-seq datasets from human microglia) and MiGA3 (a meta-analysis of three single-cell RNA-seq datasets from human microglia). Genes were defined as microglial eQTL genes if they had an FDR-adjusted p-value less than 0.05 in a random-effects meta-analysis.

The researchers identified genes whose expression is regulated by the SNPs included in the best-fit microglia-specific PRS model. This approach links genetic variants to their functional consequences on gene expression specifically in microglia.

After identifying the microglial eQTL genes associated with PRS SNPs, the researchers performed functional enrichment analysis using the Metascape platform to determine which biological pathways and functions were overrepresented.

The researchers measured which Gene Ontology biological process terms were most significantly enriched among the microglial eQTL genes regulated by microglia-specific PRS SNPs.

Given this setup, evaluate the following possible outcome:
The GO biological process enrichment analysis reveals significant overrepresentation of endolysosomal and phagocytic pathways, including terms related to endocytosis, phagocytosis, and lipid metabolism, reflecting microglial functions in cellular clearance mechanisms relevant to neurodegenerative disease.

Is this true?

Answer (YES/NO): NO